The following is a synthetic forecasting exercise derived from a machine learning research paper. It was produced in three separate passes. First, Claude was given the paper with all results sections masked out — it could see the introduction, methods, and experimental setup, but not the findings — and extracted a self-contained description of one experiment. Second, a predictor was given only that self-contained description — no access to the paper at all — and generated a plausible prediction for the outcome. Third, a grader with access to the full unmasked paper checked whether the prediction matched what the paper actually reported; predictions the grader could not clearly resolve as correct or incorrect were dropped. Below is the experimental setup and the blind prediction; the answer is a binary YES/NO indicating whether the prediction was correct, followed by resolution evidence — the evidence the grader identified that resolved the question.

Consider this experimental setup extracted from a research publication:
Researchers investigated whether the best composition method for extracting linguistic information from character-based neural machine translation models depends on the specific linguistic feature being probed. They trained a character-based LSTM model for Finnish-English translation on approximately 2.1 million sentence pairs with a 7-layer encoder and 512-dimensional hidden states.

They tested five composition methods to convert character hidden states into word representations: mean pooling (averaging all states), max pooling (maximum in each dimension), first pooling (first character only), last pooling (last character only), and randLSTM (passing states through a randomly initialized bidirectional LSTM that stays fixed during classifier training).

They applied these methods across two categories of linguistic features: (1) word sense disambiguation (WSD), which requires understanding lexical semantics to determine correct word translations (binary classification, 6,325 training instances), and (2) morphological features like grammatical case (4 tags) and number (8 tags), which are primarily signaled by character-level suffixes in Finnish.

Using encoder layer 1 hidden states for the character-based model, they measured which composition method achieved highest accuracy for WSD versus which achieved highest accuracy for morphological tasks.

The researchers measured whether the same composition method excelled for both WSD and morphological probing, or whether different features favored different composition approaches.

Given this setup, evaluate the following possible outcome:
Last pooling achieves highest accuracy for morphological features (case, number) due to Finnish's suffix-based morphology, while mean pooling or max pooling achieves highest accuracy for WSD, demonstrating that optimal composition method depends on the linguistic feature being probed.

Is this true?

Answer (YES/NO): NO